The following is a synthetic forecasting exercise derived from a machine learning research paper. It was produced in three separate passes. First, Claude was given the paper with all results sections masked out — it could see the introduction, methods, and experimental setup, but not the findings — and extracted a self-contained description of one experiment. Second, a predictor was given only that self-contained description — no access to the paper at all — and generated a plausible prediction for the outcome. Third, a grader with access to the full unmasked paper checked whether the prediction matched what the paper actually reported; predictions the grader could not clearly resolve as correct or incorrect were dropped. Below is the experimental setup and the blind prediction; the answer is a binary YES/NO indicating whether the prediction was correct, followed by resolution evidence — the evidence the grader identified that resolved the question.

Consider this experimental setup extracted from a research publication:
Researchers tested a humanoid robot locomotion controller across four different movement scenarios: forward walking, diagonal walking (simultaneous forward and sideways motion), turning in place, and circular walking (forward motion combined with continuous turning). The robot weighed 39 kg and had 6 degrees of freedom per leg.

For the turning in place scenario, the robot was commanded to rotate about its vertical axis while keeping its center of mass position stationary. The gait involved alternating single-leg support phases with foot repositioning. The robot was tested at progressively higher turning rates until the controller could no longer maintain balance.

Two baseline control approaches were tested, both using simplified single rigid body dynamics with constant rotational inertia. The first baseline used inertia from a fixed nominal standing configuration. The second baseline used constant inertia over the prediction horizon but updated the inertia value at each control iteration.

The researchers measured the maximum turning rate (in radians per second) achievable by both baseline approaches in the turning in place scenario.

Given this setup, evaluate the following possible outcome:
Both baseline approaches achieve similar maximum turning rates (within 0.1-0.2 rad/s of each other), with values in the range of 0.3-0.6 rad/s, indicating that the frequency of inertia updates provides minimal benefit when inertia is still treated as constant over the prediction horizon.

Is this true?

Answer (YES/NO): NO